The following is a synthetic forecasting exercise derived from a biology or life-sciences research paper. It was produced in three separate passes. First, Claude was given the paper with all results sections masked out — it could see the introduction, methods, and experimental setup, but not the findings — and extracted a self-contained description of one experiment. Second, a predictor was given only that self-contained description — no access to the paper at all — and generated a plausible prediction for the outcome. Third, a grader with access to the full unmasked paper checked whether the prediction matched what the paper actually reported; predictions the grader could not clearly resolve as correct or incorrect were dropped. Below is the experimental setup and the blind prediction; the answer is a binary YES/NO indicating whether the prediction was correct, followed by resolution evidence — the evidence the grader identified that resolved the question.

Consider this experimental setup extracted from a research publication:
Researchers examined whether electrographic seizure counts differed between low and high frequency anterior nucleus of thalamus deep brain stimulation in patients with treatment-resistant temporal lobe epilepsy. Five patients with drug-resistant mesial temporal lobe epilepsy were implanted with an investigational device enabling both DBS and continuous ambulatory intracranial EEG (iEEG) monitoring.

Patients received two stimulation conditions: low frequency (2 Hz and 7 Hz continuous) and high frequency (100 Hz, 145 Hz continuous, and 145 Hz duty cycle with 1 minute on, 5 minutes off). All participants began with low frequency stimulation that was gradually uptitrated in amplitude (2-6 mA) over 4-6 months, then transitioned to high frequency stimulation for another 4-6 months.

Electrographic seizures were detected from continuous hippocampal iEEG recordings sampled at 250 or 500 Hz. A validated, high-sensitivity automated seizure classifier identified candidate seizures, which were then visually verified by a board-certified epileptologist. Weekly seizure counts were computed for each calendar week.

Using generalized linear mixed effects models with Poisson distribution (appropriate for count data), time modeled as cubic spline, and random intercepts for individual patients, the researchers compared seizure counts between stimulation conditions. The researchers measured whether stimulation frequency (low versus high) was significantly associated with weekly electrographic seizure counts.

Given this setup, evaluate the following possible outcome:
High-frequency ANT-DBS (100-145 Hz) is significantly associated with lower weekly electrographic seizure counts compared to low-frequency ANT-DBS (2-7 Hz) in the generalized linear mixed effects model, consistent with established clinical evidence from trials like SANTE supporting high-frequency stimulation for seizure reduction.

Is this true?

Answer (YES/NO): NO